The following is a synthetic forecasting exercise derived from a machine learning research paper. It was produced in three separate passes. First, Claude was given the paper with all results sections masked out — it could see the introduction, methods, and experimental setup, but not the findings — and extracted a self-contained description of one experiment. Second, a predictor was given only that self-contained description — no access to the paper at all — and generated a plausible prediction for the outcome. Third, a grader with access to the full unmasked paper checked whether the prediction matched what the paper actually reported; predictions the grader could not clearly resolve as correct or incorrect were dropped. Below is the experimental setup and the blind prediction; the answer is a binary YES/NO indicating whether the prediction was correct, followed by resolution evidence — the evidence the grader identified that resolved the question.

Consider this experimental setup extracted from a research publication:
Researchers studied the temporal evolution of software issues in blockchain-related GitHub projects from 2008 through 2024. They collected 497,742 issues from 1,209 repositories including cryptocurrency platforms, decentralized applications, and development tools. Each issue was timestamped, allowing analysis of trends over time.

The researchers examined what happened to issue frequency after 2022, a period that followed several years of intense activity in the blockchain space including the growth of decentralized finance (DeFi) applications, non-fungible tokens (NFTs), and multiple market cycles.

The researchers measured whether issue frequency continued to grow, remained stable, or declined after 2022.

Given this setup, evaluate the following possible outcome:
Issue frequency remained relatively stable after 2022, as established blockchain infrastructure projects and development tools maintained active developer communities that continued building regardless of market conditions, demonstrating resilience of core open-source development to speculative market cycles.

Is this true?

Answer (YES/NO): NO